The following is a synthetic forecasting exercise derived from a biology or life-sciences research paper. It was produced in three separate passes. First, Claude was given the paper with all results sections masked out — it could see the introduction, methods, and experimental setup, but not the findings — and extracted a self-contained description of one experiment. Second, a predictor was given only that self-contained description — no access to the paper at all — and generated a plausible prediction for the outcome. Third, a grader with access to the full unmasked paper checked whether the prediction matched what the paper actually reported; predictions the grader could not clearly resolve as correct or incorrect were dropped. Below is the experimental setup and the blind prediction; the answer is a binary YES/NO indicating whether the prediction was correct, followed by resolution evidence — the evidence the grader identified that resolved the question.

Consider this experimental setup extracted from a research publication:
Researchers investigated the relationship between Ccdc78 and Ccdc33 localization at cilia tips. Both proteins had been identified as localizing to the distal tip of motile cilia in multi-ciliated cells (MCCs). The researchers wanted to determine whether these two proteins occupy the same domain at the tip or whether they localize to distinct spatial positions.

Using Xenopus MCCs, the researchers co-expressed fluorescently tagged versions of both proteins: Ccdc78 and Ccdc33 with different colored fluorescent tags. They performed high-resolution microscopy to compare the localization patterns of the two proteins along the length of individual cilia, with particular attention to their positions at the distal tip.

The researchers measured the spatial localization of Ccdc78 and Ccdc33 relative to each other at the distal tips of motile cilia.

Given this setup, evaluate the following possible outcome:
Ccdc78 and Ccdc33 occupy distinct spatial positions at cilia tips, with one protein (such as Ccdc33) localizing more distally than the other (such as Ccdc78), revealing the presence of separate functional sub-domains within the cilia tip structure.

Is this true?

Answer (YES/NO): NO